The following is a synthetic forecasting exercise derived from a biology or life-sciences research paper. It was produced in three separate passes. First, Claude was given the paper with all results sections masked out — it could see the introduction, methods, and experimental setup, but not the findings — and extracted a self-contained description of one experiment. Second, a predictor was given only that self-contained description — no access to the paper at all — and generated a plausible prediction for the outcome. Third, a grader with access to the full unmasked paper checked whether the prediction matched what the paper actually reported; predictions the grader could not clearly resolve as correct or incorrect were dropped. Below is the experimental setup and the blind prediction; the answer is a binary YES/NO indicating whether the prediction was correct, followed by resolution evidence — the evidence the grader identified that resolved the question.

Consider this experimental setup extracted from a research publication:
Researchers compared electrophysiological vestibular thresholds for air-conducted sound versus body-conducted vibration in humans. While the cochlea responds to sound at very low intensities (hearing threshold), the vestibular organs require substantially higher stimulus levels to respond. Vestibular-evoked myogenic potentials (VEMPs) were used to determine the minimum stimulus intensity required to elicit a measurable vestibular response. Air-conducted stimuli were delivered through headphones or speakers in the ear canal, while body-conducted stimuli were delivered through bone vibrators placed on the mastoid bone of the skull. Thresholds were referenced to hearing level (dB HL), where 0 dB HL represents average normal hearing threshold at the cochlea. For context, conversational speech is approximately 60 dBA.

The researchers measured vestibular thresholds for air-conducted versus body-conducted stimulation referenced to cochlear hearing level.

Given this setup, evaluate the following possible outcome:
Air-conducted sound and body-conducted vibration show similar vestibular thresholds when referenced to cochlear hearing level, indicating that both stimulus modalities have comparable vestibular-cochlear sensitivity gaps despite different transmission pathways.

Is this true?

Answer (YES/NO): NO